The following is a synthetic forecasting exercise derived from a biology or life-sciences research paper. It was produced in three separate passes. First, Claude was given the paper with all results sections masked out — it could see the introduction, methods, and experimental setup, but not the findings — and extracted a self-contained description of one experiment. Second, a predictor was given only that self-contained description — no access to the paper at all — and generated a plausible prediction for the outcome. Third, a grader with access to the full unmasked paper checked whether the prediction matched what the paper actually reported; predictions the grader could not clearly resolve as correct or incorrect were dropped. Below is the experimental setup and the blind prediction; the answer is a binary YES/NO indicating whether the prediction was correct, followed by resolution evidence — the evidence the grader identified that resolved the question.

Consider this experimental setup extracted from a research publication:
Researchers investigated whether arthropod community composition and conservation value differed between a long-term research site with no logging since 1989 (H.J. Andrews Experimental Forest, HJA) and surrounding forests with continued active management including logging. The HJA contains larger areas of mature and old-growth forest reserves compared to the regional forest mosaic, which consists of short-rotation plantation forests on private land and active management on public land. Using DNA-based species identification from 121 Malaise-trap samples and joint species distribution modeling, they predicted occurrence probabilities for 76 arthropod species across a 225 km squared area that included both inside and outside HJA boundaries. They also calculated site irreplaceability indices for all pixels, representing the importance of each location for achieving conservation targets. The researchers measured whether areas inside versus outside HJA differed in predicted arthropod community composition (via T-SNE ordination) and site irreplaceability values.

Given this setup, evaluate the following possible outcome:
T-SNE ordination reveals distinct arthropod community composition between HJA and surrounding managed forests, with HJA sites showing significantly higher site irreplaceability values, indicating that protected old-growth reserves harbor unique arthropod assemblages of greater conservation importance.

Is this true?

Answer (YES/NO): NO